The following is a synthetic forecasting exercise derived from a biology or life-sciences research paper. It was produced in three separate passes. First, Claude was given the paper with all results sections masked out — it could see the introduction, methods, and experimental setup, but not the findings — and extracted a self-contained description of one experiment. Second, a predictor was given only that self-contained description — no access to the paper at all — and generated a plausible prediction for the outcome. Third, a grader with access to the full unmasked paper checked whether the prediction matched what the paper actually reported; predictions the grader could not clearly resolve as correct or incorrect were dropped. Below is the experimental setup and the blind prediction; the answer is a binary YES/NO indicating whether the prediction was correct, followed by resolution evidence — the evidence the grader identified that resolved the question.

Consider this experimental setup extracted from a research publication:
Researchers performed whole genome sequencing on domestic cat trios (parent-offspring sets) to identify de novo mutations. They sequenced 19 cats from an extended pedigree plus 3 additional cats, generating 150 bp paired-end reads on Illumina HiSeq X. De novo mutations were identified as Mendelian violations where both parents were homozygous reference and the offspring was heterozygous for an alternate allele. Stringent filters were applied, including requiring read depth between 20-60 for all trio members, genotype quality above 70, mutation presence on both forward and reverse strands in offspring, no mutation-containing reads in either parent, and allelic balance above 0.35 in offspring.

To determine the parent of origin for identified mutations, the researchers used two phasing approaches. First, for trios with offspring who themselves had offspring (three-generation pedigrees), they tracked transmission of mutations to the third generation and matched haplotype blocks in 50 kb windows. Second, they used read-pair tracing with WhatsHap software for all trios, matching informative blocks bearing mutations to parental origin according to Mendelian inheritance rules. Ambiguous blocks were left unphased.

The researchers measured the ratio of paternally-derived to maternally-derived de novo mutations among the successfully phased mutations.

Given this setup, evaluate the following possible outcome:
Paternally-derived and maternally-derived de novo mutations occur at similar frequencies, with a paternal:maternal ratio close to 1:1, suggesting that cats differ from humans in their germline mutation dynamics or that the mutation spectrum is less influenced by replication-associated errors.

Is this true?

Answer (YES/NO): NO